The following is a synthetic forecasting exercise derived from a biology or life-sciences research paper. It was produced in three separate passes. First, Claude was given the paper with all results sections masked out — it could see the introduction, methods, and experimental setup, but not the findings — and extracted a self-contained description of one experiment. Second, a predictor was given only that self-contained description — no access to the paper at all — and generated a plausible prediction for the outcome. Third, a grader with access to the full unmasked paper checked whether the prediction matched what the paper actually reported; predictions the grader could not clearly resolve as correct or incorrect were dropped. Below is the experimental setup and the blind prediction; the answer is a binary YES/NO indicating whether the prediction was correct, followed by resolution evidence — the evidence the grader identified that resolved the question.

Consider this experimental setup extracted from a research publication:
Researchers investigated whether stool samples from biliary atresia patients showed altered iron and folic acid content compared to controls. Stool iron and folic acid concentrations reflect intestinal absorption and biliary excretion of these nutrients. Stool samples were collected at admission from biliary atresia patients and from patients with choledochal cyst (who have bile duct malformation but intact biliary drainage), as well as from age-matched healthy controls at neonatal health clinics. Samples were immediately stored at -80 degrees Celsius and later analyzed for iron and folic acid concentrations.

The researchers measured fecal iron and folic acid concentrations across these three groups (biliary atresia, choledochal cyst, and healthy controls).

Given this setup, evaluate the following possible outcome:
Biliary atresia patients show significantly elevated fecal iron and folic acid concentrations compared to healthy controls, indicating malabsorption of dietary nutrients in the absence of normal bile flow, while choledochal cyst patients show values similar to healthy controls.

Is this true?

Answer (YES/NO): NO